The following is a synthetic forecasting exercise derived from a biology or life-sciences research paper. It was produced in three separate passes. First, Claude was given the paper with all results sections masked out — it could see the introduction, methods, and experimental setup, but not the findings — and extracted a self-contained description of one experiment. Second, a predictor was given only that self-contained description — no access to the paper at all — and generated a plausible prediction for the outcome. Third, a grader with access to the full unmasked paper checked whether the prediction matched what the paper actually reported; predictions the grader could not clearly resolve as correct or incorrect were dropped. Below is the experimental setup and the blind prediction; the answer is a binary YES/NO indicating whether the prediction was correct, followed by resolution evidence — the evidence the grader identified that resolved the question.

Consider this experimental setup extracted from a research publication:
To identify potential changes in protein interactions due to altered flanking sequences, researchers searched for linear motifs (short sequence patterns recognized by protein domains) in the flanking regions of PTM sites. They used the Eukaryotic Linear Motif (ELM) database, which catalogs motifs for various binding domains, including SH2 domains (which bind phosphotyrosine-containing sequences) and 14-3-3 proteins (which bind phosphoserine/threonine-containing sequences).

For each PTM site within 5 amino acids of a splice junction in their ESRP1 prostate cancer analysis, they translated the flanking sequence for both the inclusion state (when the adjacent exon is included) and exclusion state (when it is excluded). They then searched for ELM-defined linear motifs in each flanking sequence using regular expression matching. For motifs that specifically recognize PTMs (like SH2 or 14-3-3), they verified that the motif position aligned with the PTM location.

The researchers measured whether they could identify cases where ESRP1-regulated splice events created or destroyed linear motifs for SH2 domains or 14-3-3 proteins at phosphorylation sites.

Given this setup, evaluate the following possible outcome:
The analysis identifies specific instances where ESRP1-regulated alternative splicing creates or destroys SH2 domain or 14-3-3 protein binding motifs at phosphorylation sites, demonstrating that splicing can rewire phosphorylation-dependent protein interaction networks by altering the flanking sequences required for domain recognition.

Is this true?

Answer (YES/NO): YES